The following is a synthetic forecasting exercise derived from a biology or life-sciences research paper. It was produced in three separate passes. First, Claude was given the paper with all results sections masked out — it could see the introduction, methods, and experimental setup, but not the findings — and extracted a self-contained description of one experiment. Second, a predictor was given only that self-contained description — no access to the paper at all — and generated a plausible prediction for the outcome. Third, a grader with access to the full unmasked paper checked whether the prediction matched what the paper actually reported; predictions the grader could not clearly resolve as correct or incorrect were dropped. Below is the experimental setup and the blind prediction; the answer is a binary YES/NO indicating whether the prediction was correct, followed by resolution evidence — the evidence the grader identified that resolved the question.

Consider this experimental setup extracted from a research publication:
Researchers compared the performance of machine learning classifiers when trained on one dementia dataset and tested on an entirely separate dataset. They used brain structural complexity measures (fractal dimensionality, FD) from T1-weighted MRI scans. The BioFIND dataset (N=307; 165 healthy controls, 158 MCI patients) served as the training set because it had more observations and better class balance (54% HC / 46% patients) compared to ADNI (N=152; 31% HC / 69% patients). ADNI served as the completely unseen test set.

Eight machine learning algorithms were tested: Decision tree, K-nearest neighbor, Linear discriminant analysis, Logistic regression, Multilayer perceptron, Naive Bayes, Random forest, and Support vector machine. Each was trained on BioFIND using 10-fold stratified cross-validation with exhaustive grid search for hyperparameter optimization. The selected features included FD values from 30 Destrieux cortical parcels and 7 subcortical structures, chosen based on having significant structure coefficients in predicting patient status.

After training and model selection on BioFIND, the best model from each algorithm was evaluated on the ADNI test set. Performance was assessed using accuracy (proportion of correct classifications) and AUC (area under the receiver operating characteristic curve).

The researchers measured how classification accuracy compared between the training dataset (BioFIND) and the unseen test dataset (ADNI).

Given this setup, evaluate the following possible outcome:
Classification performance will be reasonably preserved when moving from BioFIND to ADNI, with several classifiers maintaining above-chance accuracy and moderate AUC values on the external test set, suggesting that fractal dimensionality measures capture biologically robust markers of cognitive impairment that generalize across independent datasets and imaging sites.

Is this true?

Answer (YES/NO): YES